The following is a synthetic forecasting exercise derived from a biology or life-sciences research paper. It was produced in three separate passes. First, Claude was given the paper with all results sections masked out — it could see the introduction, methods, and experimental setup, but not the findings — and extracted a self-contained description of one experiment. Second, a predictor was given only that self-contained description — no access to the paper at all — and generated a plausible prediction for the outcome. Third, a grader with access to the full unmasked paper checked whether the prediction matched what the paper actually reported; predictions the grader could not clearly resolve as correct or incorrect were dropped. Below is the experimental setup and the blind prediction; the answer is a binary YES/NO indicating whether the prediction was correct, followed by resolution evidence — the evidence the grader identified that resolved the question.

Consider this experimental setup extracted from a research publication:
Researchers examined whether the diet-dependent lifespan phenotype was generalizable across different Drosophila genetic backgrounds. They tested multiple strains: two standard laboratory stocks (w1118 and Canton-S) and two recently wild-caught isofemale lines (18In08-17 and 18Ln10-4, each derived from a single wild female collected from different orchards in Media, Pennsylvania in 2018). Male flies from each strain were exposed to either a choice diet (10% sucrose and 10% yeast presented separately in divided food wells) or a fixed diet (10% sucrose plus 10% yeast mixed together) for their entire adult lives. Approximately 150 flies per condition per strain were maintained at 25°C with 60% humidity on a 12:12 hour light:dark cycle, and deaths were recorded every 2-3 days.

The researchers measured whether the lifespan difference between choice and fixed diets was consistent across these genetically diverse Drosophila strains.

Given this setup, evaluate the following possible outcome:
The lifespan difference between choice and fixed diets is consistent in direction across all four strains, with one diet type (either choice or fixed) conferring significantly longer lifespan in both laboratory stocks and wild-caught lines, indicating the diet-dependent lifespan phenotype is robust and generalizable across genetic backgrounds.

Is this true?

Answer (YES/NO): YES